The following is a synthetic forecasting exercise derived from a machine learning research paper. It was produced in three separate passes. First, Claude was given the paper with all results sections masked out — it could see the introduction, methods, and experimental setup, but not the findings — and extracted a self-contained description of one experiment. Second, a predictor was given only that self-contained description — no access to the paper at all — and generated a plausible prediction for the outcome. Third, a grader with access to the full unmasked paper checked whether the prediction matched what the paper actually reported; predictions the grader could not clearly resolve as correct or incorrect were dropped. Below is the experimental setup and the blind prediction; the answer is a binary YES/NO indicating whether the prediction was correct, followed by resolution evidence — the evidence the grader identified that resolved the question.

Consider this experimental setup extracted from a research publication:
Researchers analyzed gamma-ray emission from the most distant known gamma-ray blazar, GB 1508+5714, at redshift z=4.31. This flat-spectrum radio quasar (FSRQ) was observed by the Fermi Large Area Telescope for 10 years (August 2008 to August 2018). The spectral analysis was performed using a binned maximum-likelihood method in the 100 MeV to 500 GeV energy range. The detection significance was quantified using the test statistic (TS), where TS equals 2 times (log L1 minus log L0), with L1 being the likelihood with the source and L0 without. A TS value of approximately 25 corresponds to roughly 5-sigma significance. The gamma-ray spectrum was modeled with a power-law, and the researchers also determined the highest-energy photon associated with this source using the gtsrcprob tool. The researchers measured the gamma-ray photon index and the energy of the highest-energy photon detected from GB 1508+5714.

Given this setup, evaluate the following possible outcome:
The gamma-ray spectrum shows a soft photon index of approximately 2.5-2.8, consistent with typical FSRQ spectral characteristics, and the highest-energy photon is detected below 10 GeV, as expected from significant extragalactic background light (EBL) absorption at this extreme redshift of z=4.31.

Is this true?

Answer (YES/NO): NO